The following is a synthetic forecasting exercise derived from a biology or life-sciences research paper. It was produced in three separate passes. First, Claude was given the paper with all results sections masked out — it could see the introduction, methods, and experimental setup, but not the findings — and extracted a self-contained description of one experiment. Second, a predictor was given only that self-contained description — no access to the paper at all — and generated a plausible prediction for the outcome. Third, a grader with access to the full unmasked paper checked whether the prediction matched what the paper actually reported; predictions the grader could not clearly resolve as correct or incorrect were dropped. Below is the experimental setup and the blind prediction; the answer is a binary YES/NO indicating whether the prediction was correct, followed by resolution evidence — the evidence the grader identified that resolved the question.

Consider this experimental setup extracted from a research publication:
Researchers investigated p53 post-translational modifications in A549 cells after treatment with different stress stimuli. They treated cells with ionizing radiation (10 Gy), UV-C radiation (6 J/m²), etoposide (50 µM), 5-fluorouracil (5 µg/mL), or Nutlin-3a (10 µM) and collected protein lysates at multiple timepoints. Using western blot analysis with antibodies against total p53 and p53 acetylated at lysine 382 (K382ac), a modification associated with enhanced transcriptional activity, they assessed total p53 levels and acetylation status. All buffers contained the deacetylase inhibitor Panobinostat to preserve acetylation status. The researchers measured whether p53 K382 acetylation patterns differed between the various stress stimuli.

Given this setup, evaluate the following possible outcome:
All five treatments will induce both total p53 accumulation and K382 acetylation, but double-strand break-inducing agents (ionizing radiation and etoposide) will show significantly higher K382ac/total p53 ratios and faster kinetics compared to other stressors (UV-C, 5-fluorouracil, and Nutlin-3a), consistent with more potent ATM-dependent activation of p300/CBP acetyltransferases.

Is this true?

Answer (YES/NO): NO